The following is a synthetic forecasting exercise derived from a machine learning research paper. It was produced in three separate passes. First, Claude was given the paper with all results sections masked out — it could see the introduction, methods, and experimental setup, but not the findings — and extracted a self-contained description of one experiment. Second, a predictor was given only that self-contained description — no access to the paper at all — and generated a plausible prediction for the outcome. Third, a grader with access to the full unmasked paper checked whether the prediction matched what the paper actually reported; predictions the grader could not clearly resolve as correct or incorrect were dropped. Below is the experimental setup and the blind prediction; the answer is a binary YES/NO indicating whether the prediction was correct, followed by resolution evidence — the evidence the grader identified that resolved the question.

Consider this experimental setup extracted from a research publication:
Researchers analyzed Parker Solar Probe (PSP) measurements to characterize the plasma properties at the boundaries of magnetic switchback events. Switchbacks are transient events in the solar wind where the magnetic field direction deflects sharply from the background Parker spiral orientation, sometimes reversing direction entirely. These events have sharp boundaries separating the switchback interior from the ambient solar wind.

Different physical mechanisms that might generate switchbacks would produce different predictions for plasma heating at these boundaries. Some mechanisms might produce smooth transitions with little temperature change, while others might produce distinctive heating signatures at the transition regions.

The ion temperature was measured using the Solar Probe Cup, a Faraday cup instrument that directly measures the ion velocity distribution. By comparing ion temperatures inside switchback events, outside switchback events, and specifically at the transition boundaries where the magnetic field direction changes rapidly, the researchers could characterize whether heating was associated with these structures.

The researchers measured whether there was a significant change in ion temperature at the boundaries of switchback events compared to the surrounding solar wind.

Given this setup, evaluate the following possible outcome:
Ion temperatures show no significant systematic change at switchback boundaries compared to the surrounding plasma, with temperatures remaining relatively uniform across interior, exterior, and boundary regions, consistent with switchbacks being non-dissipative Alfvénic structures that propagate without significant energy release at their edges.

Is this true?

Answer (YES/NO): NO